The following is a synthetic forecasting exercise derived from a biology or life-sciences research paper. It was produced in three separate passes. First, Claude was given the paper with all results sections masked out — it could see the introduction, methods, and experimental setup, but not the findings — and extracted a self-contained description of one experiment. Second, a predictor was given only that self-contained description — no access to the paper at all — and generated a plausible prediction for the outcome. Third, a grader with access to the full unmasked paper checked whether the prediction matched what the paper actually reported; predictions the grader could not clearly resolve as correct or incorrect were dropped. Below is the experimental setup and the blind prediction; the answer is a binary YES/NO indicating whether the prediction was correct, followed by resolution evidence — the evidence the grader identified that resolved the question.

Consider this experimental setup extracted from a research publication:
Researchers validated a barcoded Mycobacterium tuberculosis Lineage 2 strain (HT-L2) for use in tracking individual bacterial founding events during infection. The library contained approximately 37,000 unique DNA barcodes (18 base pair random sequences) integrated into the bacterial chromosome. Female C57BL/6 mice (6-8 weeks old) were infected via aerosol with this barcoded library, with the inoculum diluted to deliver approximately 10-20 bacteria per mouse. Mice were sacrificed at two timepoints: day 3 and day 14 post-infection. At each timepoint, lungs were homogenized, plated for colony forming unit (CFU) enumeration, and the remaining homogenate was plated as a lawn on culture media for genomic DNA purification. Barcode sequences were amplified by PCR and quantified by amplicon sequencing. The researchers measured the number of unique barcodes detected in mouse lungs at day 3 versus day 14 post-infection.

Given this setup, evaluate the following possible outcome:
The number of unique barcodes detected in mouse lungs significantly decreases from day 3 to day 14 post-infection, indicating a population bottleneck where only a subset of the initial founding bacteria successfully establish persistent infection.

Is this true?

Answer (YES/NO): NO